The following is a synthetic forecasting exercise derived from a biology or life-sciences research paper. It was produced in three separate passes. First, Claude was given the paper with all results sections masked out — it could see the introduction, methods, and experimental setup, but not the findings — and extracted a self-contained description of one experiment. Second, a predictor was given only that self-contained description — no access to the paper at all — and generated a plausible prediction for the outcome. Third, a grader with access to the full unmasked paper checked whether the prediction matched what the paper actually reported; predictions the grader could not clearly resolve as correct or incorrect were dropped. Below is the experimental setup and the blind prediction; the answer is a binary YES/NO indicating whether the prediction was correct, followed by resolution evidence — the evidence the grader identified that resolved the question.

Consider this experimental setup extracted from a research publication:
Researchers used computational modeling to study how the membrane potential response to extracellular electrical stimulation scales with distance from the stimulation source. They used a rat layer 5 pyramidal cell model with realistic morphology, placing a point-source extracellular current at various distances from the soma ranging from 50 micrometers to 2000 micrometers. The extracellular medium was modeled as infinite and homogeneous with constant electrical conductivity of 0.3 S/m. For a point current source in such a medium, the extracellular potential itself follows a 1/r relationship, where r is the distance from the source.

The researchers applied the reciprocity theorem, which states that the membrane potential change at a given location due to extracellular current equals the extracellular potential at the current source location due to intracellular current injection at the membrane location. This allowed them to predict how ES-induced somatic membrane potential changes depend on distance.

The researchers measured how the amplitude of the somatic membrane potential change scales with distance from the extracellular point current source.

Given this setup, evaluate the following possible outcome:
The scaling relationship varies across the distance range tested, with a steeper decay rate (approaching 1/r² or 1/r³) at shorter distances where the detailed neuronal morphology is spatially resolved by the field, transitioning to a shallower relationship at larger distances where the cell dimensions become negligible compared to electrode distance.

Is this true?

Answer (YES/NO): NO